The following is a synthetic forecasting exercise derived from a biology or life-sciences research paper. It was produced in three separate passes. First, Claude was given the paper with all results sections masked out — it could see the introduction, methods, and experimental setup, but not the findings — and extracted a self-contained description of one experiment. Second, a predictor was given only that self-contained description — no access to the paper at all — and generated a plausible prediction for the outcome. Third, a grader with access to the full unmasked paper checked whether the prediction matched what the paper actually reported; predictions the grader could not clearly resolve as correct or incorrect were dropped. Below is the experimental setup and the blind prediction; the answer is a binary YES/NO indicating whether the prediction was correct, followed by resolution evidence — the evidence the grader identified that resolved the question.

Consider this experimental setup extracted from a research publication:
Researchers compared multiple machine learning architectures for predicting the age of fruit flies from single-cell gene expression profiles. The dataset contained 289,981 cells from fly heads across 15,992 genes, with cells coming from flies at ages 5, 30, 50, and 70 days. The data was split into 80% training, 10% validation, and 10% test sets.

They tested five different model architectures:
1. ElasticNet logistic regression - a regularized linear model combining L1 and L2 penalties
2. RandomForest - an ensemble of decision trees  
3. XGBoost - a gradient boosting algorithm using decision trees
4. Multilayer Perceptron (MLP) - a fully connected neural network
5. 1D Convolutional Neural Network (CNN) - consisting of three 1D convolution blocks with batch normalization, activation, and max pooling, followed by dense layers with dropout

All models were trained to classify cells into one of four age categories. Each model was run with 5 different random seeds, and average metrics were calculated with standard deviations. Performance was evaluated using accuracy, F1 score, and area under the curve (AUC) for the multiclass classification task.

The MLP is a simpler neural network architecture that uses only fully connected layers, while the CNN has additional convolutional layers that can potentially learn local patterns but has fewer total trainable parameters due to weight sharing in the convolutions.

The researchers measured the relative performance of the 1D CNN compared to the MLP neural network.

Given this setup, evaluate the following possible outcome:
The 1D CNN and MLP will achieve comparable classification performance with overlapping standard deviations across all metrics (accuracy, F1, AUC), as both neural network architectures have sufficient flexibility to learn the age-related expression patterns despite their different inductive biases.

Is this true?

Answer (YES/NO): YES